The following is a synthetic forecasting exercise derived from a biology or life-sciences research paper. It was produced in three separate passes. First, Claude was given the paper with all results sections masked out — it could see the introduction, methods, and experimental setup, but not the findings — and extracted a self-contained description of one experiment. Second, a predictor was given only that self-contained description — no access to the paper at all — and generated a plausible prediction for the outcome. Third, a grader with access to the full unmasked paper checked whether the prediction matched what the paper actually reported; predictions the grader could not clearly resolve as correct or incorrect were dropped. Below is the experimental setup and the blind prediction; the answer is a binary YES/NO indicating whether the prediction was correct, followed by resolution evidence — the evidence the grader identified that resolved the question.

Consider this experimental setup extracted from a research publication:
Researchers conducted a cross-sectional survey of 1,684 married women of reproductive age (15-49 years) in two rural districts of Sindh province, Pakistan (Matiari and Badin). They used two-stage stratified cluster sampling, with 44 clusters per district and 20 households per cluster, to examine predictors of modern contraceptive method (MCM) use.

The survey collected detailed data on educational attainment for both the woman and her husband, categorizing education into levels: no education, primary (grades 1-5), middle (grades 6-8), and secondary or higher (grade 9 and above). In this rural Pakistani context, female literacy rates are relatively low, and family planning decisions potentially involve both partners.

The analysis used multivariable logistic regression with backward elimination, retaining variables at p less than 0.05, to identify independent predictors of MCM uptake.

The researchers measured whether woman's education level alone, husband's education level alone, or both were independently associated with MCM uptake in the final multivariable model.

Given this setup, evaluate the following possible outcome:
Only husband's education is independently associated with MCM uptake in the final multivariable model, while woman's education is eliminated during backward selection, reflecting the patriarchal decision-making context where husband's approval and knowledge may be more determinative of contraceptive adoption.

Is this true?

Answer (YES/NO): NO